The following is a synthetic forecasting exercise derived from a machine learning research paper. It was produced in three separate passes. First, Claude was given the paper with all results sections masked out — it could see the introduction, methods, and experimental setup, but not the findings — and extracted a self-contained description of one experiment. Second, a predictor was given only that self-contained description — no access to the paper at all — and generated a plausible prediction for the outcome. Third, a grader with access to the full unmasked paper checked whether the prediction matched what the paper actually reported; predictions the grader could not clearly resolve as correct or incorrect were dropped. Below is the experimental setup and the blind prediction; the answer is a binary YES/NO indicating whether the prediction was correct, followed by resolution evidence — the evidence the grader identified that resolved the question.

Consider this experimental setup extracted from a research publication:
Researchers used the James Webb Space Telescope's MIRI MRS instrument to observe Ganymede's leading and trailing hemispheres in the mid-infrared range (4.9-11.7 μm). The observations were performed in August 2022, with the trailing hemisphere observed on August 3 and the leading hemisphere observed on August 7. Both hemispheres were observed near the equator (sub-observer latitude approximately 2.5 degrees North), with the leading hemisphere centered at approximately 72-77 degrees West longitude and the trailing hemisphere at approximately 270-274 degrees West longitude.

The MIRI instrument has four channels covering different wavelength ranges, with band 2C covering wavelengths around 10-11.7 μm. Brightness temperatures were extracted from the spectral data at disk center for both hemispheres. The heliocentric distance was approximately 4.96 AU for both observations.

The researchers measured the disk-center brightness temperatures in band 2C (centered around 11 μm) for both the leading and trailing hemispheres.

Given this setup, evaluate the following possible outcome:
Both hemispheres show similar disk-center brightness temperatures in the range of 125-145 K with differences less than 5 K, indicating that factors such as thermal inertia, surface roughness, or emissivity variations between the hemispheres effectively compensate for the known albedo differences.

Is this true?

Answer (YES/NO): NO